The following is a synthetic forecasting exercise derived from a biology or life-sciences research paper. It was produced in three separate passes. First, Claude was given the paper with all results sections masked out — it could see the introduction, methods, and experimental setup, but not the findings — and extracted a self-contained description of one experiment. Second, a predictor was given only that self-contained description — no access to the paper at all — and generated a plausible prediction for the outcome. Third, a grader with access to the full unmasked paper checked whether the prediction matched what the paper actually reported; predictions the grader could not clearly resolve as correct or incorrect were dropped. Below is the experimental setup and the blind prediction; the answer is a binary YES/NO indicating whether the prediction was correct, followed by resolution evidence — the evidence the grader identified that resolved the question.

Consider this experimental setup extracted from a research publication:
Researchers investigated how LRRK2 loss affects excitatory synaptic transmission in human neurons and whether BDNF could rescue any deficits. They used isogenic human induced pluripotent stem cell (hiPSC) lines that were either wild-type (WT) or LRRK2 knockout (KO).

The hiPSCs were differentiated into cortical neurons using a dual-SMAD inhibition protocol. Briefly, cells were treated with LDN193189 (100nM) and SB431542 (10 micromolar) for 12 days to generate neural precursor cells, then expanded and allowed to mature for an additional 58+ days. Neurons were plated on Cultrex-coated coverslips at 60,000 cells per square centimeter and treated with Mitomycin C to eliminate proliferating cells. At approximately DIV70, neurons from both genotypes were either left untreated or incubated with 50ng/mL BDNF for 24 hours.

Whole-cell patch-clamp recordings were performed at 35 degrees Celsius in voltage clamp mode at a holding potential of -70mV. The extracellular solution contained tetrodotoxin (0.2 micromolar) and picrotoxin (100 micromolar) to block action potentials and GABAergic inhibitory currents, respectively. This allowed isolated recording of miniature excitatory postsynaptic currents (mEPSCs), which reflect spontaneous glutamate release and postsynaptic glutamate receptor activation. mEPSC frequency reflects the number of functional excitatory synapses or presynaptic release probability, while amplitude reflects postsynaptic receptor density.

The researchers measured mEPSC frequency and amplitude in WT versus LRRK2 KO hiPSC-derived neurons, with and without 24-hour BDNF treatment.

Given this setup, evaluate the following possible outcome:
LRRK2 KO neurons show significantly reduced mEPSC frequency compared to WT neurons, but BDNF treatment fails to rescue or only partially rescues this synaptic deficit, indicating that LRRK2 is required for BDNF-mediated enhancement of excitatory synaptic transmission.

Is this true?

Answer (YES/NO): NO